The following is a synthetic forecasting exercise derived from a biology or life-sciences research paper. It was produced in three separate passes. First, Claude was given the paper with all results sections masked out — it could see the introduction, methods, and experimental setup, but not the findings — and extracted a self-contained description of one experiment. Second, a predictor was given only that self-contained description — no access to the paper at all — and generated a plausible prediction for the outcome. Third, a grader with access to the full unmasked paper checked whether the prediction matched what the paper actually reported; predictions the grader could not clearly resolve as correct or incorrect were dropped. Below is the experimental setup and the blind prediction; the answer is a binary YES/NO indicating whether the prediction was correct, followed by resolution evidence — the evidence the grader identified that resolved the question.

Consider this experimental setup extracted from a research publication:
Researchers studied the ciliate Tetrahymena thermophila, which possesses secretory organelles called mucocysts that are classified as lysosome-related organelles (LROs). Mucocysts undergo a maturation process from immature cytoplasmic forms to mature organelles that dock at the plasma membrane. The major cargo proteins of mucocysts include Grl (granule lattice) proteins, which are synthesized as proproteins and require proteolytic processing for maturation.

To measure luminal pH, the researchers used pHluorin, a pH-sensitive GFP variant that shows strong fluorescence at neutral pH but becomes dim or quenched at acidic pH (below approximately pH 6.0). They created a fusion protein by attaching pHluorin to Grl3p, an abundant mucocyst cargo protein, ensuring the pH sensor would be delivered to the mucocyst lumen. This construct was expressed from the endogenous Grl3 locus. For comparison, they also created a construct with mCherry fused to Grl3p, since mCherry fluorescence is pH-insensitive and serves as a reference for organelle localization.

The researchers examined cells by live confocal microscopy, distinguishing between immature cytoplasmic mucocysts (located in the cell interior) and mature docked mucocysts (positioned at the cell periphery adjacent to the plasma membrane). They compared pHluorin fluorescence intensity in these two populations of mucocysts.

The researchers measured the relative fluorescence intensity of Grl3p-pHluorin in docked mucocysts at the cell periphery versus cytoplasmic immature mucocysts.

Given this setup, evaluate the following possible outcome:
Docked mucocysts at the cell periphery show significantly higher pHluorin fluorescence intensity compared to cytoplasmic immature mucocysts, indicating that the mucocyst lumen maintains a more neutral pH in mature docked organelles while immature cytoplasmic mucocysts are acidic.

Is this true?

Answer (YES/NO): YES